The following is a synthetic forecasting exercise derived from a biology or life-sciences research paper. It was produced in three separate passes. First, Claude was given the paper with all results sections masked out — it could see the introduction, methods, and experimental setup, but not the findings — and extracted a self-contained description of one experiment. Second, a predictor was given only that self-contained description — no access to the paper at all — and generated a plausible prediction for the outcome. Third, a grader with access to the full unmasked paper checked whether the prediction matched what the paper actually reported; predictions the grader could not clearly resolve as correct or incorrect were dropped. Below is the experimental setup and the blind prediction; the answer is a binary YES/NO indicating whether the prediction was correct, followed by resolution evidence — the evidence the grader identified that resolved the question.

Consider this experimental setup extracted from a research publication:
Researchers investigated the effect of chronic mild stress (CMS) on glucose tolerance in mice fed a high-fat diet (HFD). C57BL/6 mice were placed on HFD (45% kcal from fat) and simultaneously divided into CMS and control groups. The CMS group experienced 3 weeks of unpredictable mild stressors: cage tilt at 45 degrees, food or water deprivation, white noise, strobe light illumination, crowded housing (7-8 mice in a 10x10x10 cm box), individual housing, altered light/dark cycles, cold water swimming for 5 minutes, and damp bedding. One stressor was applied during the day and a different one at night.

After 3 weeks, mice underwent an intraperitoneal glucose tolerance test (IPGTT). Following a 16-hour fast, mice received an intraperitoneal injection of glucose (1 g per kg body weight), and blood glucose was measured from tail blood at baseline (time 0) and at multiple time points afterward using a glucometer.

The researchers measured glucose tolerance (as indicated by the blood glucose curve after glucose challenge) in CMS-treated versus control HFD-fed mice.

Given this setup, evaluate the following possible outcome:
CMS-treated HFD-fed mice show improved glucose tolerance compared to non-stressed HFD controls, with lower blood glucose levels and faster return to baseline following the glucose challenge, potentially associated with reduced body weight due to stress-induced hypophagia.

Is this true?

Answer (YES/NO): YES